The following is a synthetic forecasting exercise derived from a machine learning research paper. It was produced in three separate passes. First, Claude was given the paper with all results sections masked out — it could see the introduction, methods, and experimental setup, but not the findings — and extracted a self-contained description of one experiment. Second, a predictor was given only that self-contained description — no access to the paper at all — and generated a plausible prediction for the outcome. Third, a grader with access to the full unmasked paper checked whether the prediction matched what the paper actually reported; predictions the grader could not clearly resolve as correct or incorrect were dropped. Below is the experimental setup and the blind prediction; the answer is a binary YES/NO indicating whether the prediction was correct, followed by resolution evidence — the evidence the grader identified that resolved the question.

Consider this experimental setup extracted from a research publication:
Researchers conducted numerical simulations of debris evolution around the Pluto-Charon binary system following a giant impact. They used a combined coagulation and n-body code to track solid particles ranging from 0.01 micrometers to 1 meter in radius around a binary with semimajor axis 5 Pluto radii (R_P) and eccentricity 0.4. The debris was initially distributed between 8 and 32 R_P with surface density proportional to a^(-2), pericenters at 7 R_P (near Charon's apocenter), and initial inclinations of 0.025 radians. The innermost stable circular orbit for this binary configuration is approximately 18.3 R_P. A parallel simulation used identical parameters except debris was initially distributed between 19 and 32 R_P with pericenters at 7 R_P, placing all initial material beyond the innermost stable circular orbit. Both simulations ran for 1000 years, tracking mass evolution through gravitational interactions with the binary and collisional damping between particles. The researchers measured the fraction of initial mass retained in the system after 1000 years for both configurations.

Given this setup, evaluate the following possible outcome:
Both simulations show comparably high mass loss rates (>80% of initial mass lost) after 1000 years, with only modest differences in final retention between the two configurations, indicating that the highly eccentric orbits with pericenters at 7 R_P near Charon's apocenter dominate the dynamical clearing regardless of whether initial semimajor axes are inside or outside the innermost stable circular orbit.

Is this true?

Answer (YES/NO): NO